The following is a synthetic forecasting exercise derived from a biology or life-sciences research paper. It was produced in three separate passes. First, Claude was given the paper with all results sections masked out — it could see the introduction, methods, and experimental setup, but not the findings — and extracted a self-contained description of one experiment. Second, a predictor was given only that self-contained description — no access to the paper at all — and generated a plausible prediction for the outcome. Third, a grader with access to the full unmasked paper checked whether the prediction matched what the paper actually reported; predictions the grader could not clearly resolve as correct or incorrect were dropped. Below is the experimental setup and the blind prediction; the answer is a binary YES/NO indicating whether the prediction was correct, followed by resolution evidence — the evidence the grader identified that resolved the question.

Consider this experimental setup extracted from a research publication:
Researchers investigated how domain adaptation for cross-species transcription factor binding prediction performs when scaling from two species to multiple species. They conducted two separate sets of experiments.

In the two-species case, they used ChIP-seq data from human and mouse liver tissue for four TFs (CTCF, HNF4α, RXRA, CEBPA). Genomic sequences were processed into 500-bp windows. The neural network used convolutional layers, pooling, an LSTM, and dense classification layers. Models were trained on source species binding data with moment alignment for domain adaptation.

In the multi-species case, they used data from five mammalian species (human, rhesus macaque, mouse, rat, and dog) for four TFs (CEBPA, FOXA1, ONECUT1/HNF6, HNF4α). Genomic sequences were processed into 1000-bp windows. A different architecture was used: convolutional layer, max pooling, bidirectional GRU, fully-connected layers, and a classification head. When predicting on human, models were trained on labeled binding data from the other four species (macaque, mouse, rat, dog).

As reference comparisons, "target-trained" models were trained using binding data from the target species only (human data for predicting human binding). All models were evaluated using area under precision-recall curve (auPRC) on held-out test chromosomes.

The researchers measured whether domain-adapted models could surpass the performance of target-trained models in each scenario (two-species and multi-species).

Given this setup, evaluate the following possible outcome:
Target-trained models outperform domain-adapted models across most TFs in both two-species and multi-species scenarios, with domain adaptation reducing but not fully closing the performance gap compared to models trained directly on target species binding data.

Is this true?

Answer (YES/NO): NO